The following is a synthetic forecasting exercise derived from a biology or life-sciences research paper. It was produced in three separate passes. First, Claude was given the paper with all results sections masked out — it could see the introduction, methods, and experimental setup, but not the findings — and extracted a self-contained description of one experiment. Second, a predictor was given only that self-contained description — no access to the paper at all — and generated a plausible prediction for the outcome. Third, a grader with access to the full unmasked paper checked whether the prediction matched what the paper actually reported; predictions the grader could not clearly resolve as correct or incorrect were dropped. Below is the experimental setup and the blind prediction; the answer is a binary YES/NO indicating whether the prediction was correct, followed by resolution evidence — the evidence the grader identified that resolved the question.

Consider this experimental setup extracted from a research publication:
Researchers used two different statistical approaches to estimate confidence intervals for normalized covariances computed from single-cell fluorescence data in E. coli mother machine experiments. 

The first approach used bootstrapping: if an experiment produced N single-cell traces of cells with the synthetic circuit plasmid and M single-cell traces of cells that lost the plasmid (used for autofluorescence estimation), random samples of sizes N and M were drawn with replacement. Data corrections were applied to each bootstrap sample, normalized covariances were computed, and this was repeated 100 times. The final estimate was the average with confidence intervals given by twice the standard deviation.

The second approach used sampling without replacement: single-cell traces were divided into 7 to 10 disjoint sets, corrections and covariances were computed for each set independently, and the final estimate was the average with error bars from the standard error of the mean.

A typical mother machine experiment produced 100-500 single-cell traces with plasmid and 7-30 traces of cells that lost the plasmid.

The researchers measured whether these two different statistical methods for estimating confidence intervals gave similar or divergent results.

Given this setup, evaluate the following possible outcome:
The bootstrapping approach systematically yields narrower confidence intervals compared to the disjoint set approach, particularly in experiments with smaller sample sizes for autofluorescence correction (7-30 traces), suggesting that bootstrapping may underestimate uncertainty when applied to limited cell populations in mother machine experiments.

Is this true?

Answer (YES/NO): NO